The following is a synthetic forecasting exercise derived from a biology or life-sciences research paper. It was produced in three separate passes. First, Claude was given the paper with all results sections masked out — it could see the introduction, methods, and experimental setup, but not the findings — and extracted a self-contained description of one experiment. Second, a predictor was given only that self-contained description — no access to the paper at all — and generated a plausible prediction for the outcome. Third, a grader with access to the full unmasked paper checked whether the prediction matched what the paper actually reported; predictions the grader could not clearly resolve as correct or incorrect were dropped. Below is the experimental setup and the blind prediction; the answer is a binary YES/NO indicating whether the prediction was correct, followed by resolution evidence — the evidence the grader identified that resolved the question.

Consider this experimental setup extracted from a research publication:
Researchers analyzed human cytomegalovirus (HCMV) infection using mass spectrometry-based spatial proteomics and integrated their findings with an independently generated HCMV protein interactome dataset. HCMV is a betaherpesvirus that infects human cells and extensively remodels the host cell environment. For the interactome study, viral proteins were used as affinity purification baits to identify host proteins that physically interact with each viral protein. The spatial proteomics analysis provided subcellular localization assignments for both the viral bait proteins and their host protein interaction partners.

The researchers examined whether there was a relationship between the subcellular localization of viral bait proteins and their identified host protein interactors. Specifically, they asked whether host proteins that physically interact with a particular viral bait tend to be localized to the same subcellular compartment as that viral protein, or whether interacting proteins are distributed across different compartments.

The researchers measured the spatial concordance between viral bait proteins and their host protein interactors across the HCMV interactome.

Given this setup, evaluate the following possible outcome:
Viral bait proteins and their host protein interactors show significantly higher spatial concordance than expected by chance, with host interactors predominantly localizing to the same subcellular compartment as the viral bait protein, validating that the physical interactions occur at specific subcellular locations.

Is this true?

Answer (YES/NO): NO